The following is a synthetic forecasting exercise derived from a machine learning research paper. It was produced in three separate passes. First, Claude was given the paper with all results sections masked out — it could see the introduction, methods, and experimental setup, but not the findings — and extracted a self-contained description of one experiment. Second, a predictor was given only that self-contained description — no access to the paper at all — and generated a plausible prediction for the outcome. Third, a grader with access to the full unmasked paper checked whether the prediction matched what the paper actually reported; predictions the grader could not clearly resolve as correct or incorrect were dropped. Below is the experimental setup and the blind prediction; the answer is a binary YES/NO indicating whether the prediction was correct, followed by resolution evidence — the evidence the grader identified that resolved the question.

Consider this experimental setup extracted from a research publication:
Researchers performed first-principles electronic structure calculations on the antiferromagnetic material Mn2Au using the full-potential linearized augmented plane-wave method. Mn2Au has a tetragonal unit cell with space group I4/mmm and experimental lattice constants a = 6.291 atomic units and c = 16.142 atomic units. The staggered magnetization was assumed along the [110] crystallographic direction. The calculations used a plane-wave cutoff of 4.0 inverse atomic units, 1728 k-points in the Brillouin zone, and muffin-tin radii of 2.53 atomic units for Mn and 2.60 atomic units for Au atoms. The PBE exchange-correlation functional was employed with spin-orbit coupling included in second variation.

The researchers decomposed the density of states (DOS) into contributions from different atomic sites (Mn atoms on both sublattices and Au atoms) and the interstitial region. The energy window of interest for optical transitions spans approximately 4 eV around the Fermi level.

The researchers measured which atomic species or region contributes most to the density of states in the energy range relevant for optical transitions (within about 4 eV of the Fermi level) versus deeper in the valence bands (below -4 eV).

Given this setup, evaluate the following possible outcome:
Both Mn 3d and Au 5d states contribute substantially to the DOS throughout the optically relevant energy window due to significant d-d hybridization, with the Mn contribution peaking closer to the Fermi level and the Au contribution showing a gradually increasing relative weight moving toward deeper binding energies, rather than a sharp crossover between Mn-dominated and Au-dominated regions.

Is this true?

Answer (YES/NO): NO